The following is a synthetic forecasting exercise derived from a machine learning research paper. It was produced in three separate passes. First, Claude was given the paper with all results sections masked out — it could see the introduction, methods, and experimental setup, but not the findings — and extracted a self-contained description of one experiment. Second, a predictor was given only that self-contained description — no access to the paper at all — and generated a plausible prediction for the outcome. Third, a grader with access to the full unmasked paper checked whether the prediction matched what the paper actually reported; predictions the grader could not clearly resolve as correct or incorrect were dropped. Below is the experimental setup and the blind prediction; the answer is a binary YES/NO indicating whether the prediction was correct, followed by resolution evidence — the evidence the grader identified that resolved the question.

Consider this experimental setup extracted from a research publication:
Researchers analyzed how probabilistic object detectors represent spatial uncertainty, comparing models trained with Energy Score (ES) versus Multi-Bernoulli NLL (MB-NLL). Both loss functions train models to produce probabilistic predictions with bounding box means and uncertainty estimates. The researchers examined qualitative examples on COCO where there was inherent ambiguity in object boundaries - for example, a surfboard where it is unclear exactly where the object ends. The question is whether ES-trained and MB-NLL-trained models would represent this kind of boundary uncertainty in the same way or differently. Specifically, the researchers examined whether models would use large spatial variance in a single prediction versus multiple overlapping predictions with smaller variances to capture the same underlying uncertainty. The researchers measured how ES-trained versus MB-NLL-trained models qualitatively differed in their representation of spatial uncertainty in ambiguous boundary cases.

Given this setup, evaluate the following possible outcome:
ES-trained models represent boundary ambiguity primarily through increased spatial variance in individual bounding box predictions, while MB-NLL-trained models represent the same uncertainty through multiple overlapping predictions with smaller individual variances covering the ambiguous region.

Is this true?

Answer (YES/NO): NO